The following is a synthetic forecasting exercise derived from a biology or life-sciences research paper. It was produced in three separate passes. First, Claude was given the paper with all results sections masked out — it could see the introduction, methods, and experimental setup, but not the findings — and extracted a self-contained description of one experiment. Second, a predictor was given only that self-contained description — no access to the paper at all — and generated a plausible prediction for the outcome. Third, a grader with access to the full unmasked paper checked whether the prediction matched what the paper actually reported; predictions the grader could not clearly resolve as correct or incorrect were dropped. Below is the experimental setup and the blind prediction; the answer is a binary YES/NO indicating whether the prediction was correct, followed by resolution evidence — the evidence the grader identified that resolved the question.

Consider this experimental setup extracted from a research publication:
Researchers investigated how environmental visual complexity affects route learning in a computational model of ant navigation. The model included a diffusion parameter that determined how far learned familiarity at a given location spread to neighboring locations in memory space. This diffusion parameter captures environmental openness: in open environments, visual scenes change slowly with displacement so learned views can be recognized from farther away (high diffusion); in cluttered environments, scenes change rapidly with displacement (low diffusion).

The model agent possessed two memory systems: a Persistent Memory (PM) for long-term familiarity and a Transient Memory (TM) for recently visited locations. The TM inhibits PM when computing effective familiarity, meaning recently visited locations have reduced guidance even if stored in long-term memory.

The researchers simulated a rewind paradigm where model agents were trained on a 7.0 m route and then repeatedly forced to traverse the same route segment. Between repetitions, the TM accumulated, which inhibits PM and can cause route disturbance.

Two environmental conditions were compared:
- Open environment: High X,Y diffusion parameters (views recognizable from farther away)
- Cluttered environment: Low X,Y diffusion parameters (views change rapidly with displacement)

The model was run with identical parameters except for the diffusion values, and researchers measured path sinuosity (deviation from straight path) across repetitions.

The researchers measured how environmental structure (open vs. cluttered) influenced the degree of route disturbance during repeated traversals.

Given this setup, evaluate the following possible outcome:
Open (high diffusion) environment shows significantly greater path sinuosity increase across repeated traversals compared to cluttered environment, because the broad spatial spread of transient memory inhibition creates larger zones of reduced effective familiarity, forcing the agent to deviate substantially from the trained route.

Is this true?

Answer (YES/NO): YES